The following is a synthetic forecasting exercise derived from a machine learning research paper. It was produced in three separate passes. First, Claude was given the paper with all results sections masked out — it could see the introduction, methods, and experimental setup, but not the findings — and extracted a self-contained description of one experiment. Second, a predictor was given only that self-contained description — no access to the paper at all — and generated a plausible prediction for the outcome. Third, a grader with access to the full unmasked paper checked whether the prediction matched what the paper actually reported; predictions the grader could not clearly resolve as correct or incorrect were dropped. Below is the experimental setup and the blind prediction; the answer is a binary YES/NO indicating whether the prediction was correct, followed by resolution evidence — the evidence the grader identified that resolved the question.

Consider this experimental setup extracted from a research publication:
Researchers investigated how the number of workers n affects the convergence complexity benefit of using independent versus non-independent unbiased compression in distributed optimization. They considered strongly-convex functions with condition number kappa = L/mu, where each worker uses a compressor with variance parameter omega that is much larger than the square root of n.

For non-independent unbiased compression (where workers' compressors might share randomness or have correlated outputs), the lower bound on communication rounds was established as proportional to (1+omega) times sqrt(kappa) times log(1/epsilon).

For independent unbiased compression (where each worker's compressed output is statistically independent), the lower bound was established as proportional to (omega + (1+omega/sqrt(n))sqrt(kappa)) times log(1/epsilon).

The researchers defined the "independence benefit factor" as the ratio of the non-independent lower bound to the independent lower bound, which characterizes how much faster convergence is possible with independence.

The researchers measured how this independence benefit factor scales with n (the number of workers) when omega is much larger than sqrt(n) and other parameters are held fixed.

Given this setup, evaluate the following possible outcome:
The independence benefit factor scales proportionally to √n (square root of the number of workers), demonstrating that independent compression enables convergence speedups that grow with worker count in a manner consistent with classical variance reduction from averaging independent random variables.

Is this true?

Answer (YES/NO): NO